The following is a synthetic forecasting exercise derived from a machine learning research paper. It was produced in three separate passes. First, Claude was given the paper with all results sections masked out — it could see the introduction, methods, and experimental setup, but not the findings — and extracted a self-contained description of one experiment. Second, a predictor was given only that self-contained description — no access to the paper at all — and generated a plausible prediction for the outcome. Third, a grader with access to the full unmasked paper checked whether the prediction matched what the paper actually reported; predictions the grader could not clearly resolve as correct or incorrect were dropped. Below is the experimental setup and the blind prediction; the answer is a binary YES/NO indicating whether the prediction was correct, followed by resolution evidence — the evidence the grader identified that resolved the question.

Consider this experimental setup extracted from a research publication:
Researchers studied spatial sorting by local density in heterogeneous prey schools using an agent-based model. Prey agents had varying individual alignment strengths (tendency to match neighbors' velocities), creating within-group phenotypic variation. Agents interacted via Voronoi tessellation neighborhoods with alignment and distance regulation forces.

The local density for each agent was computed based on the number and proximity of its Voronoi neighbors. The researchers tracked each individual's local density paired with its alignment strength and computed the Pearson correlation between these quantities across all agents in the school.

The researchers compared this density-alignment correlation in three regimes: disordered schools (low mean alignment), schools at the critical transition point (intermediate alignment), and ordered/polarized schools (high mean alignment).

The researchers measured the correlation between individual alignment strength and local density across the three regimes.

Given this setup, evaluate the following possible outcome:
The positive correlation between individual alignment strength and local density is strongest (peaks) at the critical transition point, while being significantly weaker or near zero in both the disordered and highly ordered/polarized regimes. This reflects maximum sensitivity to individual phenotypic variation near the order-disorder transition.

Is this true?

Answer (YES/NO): NO